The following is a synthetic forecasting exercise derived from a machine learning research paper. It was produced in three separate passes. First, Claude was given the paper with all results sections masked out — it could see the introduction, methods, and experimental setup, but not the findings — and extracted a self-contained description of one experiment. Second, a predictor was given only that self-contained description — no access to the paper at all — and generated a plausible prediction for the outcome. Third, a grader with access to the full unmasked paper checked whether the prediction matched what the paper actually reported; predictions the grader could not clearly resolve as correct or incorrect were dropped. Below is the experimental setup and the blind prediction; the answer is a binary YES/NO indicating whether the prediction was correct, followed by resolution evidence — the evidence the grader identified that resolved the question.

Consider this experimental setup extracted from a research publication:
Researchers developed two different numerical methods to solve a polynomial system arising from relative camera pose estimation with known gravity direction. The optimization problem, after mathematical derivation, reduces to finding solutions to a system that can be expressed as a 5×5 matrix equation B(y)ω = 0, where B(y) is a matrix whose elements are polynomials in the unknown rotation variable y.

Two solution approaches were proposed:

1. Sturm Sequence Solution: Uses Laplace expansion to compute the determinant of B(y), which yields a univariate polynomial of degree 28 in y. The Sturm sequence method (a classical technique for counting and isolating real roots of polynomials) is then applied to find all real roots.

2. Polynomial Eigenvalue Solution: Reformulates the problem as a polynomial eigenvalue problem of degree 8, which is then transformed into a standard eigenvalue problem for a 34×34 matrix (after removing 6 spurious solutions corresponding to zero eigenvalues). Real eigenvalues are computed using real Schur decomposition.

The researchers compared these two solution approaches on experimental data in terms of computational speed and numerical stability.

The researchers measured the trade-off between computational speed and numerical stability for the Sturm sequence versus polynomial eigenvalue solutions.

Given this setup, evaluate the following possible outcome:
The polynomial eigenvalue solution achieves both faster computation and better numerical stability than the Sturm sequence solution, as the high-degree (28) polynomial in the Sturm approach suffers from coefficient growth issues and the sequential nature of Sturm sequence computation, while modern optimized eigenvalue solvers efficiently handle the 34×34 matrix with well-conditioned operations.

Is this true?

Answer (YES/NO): NO